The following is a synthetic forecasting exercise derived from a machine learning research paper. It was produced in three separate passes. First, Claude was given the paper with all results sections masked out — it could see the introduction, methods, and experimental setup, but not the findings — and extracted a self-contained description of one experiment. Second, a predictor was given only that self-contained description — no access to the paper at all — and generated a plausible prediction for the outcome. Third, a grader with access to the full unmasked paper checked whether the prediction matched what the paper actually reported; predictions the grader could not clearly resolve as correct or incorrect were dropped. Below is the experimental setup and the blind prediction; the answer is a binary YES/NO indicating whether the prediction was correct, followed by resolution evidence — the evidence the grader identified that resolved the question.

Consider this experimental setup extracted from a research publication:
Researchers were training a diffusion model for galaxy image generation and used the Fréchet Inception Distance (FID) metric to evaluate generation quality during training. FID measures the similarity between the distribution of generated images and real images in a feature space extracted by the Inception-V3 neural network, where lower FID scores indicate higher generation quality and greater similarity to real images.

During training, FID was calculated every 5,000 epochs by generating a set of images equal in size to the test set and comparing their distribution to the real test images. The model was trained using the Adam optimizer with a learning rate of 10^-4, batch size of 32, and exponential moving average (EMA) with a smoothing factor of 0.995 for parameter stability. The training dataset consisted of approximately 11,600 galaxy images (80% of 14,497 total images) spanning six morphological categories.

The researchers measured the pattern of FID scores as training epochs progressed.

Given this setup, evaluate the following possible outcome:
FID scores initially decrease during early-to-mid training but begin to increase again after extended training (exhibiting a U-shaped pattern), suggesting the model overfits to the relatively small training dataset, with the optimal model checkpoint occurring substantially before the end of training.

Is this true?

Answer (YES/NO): YES